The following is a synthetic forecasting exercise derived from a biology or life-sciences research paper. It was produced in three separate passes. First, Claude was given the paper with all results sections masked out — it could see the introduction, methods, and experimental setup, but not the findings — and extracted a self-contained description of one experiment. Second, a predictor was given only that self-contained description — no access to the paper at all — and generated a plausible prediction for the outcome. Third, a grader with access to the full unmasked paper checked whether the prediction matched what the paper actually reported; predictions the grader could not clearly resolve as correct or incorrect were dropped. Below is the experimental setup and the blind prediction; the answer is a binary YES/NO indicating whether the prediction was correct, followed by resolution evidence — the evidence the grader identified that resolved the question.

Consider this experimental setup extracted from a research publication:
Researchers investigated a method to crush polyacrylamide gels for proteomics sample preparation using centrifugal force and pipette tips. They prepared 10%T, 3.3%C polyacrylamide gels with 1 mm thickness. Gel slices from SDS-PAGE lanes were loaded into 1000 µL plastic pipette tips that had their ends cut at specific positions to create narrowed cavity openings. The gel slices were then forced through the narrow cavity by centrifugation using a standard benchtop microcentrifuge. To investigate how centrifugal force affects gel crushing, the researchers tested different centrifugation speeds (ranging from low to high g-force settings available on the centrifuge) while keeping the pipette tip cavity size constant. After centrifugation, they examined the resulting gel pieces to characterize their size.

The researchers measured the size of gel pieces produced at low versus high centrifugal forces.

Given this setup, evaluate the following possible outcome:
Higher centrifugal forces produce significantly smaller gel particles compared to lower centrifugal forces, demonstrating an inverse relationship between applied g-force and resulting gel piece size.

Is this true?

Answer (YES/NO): YES